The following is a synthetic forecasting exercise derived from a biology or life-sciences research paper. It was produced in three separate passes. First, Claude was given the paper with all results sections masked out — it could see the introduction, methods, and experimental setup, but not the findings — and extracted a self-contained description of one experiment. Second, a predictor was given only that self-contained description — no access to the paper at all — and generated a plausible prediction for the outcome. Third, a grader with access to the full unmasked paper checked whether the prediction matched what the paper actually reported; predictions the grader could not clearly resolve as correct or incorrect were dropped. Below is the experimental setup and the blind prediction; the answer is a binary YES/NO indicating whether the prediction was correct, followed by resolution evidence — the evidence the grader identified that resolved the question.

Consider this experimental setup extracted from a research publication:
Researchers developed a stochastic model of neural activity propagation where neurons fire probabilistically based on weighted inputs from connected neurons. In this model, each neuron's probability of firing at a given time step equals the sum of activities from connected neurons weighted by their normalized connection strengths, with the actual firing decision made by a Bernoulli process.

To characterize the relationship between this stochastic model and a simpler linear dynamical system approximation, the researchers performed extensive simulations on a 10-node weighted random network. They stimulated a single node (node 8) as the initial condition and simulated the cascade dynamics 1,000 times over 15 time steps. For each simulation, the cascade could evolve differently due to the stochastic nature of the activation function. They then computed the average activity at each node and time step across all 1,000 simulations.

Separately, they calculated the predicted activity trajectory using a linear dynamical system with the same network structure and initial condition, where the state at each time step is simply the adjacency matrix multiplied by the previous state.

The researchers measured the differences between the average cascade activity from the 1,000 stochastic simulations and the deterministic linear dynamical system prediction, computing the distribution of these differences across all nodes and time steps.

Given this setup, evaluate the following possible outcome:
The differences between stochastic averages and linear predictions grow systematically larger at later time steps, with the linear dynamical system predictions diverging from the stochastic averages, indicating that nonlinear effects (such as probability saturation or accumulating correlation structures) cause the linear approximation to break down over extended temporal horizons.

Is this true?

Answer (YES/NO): NO